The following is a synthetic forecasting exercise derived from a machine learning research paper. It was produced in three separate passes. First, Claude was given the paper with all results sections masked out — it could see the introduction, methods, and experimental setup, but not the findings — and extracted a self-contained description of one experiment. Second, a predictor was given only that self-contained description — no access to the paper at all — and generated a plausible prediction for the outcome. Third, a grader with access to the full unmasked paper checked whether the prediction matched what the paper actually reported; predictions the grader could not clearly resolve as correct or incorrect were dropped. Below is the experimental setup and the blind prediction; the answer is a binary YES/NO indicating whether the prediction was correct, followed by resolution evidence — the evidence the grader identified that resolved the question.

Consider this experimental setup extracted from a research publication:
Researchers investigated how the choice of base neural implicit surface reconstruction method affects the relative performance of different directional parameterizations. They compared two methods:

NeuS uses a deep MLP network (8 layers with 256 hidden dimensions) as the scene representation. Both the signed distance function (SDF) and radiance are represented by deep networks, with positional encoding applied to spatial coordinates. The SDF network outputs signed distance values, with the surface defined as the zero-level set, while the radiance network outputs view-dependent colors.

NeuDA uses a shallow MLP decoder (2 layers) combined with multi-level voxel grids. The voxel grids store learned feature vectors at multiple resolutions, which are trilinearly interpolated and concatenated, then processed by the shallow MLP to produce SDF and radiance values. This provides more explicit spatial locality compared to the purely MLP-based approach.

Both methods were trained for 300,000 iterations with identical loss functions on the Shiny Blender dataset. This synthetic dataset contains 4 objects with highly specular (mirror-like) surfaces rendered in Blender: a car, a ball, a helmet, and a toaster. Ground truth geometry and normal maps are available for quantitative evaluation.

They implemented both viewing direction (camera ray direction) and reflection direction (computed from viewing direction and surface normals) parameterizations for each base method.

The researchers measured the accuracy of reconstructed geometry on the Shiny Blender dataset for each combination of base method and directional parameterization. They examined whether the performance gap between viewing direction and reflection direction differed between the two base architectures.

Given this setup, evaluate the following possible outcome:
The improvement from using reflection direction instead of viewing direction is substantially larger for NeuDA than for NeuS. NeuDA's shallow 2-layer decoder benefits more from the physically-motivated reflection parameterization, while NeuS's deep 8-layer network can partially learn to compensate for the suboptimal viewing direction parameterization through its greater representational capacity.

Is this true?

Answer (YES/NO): NO